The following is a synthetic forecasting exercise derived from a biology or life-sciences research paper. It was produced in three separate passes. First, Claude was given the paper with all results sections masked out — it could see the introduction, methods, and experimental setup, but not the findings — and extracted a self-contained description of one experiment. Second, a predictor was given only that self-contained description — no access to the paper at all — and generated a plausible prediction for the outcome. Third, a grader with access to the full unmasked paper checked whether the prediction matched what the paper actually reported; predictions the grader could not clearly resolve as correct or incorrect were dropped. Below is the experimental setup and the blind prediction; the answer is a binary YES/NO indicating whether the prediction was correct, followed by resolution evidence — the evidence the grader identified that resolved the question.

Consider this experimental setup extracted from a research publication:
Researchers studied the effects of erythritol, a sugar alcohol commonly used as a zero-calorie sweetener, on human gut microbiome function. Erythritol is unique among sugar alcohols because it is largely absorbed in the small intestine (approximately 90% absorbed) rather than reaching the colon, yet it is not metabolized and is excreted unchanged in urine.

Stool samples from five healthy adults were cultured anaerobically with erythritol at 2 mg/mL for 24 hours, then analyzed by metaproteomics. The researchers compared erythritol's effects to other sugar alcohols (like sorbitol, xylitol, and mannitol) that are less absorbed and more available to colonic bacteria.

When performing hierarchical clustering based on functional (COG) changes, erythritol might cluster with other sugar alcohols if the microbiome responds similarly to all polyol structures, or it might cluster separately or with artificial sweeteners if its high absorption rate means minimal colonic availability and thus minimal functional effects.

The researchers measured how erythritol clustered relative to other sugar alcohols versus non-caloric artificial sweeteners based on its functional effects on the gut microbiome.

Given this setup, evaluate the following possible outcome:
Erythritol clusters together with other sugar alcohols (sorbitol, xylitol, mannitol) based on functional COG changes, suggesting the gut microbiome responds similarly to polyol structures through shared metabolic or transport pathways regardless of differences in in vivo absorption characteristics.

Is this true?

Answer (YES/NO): NO